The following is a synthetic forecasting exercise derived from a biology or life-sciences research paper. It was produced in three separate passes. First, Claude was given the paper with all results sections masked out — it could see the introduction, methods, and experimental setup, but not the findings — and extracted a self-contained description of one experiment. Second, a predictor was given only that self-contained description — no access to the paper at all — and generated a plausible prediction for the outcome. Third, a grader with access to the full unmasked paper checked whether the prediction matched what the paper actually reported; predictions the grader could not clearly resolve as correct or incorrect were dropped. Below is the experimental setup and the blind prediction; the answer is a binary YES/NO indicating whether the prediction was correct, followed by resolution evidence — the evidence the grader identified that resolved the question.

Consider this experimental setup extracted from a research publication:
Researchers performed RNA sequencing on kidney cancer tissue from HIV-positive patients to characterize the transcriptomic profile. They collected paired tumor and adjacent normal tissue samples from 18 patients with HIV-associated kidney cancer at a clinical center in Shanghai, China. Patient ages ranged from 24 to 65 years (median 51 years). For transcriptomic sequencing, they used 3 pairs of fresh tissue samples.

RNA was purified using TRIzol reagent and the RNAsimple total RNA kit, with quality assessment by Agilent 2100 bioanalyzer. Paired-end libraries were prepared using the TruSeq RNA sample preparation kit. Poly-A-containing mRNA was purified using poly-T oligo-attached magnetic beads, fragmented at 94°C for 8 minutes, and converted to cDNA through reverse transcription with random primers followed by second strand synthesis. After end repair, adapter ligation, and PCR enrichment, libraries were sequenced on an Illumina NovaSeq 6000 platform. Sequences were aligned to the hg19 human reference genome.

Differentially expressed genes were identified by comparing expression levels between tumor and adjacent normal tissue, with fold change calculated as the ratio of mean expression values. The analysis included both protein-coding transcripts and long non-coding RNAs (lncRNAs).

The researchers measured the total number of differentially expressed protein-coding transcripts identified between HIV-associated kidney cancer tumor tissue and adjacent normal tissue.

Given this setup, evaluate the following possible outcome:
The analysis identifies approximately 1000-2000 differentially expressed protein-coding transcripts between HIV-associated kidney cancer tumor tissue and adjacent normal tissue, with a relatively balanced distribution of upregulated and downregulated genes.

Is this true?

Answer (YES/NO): NO